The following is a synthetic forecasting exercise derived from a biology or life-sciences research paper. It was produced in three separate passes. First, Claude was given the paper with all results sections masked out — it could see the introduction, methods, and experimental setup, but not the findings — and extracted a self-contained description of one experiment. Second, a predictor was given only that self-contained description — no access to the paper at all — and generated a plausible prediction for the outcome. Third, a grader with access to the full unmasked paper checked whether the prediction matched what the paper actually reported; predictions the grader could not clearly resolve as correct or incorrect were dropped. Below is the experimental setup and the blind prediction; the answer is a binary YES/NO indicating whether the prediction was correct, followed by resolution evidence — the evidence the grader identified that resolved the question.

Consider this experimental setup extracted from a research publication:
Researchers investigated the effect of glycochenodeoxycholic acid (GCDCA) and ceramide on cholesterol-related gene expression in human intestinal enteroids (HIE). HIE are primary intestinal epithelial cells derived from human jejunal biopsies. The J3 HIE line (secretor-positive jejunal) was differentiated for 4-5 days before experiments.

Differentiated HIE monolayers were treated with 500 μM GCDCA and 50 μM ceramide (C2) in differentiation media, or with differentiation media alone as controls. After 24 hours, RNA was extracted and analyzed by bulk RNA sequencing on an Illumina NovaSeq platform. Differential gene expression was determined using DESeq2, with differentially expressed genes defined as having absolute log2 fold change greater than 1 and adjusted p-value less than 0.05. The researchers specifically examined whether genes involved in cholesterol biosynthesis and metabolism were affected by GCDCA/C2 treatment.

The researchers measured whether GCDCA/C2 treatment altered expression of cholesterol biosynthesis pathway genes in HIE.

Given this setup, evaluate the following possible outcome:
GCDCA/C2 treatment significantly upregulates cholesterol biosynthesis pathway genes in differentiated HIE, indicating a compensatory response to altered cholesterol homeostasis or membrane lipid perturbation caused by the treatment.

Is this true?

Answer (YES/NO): NO